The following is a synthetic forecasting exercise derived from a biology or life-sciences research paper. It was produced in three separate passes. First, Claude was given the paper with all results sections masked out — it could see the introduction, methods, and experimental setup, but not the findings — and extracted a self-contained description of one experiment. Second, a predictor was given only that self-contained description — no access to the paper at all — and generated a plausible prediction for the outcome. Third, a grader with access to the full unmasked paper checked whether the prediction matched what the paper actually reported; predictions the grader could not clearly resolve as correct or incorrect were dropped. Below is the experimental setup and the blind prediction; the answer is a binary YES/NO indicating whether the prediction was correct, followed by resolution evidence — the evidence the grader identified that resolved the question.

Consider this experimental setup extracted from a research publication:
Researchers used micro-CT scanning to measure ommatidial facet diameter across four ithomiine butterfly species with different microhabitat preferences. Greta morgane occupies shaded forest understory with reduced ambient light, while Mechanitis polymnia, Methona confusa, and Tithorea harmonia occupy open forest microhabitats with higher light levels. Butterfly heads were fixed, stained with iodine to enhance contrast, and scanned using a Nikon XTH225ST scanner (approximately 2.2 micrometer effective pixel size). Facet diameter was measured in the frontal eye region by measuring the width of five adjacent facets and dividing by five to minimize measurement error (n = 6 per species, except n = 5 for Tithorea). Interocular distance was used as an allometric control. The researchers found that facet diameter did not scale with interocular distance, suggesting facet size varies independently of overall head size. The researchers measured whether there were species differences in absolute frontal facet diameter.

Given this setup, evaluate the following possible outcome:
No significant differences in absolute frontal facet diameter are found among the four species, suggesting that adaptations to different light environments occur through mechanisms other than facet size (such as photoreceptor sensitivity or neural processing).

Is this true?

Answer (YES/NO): NO